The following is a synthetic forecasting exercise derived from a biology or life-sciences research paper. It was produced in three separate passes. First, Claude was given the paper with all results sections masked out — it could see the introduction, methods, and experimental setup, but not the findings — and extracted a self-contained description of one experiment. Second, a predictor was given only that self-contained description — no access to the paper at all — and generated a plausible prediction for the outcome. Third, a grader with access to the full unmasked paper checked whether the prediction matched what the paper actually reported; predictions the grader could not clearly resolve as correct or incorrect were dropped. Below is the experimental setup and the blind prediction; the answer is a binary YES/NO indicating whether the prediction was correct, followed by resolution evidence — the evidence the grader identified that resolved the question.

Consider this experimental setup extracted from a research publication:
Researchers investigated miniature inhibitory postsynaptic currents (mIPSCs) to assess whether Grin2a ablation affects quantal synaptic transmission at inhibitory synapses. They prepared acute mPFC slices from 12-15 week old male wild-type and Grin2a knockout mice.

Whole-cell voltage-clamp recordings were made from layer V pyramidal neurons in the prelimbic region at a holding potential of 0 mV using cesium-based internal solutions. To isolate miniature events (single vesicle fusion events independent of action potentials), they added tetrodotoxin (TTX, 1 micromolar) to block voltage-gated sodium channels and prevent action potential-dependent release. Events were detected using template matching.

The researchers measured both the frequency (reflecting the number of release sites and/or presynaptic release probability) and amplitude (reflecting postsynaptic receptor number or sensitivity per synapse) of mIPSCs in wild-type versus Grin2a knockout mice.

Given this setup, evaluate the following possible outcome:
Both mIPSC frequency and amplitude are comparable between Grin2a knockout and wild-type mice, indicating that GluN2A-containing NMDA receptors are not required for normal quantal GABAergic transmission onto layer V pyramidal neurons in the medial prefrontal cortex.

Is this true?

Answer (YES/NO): NO